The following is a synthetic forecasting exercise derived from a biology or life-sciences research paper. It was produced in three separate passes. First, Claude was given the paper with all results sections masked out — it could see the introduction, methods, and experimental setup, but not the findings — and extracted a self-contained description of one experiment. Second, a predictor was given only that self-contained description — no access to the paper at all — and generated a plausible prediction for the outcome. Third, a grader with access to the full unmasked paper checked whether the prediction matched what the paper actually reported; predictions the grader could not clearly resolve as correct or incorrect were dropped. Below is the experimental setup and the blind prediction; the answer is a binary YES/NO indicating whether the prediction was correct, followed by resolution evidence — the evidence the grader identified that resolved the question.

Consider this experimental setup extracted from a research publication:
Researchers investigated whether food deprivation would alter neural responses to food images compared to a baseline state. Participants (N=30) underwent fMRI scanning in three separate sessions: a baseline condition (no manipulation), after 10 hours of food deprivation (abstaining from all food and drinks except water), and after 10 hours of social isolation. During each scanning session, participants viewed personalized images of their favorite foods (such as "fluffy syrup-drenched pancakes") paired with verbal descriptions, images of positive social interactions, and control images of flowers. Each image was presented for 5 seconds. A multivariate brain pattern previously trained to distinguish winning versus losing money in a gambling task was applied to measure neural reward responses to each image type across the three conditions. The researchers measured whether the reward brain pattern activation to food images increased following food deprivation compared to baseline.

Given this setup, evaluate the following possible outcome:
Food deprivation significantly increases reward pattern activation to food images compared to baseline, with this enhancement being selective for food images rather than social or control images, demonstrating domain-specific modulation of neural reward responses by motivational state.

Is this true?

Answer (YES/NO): NO